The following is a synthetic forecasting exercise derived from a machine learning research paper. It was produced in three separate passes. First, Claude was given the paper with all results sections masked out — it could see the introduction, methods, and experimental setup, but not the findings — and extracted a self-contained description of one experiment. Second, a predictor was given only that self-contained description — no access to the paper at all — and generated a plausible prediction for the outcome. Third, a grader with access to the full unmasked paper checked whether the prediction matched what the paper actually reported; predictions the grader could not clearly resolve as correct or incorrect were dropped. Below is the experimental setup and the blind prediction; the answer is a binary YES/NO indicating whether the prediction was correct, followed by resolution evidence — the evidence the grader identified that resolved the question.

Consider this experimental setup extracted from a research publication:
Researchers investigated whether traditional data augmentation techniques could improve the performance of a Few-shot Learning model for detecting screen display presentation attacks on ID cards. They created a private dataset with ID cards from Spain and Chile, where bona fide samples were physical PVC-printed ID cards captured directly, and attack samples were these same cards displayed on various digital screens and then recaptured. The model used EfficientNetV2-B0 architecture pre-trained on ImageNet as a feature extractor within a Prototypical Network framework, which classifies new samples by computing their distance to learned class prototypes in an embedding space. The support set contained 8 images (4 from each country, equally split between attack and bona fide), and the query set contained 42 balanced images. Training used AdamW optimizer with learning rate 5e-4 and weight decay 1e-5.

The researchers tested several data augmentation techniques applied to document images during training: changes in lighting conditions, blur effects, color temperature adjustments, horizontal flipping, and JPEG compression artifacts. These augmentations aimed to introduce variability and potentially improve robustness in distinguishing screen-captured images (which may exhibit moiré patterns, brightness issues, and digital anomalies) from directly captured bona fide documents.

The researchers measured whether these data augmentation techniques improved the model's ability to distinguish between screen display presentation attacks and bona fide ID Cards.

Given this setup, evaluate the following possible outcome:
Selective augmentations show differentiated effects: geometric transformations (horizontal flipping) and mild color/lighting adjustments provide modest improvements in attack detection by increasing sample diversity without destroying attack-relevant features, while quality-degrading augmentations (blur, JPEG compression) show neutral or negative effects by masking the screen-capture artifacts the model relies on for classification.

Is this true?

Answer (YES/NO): NO